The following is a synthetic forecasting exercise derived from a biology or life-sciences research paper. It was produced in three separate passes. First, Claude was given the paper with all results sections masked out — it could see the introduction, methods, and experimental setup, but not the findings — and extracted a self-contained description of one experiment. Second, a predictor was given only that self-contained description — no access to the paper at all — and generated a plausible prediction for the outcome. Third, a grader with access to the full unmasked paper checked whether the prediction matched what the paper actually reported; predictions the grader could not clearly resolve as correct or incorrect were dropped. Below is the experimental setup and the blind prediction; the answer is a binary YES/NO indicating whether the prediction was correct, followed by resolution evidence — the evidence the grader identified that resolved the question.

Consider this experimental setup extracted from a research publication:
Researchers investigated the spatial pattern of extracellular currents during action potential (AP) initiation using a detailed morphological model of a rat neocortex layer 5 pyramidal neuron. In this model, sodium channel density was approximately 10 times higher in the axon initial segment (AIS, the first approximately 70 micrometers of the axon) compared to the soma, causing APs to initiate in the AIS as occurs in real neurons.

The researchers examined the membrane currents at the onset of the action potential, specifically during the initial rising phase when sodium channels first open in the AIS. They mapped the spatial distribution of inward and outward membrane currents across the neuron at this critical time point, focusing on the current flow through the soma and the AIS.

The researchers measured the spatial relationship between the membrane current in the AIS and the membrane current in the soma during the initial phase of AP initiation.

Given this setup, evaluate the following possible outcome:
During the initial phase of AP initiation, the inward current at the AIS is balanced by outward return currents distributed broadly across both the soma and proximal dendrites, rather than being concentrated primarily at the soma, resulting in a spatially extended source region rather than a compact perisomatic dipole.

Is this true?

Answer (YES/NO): NO